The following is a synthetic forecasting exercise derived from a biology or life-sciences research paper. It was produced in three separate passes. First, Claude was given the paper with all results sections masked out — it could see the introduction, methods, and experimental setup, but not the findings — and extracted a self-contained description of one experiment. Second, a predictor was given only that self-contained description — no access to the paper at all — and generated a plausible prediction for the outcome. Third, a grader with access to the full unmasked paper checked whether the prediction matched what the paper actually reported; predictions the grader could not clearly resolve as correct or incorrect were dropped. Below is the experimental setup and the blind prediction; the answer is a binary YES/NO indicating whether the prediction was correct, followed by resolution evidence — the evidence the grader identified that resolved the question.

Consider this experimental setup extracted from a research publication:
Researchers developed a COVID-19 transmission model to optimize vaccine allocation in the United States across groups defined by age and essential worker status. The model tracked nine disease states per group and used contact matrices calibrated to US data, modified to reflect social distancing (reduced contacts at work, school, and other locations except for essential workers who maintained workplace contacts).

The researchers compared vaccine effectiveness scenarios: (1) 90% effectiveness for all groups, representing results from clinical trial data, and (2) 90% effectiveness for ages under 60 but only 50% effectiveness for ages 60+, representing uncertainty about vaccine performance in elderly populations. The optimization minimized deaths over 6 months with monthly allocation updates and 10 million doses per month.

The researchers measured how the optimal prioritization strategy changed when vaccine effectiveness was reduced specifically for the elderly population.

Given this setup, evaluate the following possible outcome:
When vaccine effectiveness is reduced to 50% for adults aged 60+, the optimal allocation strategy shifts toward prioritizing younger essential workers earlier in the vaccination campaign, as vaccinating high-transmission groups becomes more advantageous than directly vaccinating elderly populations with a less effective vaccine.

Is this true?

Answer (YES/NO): YES